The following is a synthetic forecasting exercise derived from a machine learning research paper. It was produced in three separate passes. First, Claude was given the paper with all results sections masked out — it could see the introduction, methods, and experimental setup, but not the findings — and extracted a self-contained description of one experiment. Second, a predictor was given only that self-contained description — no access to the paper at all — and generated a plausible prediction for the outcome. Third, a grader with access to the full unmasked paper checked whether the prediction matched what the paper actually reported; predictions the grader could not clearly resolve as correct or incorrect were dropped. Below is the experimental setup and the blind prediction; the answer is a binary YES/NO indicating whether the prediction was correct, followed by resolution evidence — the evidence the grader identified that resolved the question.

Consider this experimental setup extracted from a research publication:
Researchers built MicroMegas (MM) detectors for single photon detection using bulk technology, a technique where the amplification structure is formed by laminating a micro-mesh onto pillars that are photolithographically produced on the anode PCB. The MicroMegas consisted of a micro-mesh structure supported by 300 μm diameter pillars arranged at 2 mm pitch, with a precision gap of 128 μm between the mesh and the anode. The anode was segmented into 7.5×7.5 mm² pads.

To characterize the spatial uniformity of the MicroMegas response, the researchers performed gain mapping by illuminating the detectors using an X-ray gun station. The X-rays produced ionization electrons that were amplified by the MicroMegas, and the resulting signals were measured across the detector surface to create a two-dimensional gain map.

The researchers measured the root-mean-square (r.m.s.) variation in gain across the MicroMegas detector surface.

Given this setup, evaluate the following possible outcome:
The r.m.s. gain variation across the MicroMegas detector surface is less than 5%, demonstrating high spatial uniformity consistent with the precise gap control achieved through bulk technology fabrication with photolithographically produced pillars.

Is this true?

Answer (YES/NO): NO